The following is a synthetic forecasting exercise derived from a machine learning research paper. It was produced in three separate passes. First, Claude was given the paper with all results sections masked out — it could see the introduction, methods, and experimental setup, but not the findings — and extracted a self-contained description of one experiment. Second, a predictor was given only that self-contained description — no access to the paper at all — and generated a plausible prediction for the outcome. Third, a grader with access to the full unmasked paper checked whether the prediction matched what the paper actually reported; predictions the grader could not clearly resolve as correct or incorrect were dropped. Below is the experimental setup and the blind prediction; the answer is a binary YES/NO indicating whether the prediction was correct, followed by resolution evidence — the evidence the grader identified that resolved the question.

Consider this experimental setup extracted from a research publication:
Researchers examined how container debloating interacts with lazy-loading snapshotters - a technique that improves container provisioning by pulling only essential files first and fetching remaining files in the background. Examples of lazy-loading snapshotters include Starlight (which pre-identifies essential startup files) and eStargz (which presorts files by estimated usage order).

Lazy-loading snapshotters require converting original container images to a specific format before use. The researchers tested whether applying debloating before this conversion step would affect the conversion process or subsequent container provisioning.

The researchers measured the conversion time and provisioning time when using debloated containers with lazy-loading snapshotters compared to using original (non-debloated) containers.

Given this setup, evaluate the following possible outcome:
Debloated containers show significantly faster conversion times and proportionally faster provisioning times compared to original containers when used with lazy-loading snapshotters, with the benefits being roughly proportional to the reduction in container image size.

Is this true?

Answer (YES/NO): NO